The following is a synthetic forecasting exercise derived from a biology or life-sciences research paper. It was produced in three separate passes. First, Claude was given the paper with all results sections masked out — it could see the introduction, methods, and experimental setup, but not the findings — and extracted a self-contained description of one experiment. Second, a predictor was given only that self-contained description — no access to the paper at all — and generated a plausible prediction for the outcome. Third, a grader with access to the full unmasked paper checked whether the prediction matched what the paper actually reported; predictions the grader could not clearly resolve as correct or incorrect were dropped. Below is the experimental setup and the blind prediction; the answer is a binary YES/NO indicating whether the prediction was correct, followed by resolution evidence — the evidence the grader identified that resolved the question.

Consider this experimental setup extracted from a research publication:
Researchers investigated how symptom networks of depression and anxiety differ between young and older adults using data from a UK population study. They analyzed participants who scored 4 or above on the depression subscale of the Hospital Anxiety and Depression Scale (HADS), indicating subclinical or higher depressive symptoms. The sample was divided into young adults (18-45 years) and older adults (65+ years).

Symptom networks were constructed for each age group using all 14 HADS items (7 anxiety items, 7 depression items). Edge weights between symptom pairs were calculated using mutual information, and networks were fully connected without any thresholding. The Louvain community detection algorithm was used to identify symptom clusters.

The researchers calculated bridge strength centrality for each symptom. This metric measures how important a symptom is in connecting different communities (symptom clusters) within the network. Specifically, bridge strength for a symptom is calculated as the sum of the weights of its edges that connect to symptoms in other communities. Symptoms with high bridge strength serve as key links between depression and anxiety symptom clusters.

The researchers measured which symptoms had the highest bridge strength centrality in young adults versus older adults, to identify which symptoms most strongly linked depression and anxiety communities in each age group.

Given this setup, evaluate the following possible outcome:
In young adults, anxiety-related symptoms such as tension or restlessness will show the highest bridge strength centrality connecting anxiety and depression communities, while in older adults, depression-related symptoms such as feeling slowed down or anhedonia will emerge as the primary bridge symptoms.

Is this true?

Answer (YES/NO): NO